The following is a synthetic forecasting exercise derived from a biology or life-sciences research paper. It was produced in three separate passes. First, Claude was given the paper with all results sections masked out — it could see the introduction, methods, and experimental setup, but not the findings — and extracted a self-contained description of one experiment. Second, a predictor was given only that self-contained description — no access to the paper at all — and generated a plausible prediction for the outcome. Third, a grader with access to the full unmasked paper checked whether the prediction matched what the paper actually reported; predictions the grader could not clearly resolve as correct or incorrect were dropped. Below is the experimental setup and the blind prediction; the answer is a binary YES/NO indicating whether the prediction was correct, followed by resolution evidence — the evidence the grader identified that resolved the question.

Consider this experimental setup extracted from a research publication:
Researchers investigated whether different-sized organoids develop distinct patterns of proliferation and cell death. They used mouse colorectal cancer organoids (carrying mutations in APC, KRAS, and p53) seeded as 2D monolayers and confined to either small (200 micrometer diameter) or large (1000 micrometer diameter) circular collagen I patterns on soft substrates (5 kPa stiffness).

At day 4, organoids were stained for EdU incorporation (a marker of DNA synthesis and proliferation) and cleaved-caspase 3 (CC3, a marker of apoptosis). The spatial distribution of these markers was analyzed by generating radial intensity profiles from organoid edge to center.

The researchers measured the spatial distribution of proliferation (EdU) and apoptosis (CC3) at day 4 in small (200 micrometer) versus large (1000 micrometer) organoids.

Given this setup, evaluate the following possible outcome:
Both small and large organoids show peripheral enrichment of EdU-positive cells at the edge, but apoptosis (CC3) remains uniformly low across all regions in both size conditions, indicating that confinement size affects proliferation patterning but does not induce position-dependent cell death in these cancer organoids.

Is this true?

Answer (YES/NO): NO